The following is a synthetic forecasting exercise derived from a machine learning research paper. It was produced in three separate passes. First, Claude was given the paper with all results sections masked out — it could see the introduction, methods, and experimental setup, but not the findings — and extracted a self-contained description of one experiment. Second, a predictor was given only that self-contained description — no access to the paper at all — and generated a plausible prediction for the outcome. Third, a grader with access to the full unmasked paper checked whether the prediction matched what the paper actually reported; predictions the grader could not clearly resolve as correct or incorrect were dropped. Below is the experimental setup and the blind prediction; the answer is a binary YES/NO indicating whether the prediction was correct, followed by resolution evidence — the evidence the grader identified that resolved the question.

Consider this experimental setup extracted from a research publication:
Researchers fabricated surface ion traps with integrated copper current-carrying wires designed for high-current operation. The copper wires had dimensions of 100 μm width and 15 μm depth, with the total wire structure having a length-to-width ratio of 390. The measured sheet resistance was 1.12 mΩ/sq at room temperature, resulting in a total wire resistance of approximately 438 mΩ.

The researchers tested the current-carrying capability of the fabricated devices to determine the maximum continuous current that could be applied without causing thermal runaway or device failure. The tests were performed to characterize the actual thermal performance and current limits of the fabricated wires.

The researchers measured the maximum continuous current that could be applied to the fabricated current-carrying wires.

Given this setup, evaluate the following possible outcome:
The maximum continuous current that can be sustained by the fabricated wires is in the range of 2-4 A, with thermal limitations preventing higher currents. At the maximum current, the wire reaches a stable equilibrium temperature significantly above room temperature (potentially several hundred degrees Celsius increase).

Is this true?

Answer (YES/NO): NO